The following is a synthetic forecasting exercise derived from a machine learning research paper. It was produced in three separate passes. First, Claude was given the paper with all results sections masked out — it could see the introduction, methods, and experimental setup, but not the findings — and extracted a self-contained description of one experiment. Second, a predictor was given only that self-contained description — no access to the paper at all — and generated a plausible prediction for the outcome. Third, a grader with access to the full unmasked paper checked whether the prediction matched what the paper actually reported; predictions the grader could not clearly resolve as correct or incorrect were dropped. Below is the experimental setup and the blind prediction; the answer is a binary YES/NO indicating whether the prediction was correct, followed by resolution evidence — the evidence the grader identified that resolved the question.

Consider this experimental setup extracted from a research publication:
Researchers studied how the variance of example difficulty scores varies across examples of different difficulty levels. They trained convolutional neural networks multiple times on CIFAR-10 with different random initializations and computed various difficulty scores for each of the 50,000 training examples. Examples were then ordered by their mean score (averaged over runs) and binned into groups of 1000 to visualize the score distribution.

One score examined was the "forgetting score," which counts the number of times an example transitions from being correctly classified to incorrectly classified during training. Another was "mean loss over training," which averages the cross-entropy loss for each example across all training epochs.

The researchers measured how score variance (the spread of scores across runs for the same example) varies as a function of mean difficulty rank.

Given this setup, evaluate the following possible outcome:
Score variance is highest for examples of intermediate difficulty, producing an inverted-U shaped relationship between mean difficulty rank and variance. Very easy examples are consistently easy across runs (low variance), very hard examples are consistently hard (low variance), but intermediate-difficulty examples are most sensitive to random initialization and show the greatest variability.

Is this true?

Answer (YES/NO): NO